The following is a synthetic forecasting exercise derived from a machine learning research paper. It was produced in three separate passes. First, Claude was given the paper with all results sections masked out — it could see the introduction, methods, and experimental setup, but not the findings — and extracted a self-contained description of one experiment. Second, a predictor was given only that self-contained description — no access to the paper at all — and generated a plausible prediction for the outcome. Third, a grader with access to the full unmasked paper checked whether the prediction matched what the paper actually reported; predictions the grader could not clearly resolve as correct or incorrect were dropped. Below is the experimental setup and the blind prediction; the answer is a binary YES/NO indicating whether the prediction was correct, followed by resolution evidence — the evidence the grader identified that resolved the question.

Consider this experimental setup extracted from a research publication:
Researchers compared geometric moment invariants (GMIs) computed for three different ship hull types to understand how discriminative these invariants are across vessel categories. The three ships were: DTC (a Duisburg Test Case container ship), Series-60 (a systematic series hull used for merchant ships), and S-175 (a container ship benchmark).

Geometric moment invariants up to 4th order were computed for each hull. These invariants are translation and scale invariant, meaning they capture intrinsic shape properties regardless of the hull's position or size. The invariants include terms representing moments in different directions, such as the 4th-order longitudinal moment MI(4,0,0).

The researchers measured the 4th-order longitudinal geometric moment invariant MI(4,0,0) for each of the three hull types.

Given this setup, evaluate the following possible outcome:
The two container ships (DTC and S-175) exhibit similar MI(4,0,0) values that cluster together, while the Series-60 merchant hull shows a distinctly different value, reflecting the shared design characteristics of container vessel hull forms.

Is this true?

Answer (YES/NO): NO